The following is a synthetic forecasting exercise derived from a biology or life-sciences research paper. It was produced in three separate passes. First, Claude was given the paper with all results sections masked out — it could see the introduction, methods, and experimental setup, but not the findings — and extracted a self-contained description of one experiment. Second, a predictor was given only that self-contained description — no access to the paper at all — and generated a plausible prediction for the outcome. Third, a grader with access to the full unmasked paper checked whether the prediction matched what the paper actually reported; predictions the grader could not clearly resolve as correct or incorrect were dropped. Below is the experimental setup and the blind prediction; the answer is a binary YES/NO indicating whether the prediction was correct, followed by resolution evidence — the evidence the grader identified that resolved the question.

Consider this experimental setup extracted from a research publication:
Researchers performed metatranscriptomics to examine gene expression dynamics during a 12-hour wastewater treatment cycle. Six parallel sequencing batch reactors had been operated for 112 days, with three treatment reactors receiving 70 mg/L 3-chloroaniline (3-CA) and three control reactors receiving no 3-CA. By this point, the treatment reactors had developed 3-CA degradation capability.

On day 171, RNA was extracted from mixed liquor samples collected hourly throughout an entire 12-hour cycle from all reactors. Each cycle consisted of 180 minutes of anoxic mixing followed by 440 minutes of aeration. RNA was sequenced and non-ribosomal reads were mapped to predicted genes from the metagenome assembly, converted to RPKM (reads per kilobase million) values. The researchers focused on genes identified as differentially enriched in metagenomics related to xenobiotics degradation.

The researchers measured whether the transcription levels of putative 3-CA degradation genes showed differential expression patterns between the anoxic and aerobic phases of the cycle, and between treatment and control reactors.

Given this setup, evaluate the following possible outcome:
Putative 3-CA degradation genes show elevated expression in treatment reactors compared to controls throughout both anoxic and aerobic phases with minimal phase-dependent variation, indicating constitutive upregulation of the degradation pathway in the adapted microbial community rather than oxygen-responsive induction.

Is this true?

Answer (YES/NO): NO